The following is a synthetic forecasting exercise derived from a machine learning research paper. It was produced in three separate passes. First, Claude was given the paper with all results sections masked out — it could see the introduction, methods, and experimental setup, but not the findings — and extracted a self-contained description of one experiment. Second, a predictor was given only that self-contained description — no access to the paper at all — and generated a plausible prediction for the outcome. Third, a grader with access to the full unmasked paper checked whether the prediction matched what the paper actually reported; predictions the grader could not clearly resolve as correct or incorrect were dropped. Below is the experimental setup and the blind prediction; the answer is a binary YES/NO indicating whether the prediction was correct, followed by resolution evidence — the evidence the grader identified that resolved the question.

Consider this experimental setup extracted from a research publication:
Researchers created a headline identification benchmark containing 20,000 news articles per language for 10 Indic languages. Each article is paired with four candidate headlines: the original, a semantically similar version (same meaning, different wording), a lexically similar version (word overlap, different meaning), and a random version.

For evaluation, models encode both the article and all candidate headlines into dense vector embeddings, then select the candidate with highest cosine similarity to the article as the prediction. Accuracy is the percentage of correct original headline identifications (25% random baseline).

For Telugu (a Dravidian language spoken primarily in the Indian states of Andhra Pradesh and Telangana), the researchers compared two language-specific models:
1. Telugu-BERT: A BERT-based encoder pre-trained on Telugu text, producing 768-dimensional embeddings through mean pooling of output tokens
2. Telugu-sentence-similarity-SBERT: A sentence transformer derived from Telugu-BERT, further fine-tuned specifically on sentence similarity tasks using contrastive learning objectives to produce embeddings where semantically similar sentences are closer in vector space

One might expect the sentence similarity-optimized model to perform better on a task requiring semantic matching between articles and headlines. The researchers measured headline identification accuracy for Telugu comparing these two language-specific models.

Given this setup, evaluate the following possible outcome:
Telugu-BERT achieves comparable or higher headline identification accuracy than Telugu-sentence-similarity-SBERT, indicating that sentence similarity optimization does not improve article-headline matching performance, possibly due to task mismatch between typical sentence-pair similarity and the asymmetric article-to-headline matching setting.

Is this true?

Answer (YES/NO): YES